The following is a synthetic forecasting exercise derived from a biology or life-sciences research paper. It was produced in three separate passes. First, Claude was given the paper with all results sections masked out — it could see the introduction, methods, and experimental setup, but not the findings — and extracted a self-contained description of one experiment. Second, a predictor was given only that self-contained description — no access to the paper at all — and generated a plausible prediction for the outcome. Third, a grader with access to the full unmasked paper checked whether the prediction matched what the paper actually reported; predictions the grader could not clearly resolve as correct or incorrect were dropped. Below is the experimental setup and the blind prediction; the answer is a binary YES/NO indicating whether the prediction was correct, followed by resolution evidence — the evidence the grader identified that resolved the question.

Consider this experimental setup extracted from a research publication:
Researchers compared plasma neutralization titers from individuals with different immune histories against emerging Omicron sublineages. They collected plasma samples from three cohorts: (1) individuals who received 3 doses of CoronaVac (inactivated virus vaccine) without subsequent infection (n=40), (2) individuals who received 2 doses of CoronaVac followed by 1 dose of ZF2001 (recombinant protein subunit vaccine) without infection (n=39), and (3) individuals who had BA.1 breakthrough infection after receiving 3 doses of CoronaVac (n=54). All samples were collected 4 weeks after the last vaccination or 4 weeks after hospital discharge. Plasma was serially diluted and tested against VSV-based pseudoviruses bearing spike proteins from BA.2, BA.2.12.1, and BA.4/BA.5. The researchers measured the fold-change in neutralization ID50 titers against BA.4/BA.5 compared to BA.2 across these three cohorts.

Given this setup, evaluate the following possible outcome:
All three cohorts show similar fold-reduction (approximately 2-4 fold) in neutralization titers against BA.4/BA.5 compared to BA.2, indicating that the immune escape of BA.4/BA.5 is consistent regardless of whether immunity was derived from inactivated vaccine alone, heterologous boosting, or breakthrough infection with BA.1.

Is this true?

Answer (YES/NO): NO